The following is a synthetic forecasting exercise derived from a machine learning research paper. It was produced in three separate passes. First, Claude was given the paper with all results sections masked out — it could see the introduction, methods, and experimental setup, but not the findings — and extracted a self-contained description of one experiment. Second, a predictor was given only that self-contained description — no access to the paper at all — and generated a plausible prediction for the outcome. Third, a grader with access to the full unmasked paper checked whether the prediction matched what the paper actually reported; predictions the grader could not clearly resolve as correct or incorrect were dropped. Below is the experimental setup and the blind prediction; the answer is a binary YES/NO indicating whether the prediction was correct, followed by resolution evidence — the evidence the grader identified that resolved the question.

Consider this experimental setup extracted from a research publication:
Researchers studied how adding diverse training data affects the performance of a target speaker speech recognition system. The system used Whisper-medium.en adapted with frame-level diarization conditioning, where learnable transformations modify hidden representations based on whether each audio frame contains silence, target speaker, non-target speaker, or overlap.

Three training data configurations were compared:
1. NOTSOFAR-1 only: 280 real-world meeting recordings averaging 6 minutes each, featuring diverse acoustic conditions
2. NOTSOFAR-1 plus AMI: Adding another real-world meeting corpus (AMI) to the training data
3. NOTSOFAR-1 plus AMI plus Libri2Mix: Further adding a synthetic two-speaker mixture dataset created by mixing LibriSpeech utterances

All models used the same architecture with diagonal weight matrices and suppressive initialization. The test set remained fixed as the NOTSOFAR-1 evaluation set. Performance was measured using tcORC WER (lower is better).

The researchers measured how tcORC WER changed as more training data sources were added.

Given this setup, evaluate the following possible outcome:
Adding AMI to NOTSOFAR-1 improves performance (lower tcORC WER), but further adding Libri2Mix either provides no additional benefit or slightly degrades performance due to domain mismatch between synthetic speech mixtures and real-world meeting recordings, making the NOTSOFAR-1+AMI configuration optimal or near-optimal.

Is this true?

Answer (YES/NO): NO